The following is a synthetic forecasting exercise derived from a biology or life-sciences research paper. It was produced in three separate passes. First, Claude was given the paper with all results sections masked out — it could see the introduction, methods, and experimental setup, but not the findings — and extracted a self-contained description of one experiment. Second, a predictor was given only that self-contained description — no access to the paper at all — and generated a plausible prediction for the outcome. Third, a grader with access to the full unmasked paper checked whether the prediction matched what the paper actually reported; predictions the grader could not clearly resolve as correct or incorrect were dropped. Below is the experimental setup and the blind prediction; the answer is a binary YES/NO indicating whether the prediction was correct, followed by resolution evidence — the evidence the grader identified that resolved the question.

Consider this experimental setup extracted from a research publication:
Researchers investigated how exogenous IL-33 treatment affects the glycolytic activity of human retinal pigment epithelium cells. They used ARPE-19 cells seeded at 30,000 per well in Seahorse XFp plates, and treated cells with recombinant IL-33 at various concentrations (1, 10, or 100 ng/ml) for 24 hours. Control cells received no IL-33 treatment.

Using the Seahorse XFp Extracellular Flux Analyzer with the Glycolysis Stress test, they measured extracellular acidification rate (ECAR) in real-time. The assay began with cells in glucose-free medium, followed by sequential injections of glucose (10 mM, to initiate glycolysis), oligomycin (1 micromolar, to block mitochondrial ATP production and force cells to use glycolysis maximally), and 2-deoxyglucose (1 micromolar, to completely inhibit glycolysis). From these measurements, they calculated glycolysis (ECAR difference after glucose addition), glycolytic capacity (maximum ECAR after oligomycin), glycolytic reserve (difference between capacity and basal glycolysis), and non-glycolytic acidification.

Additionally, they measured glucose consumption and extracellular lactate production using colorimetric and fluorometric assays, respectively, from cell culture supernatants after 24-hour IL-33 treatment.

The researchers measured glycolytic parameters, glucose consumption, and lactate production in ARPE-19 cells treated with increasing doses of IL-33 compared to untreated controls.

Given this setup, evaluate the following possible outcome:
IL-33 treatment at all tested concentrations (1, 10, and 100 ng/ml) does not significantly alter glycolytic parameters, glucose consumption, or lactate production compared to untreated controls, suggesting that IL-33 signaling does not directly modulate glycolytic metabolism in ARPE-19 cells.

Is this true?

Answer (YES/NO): NO